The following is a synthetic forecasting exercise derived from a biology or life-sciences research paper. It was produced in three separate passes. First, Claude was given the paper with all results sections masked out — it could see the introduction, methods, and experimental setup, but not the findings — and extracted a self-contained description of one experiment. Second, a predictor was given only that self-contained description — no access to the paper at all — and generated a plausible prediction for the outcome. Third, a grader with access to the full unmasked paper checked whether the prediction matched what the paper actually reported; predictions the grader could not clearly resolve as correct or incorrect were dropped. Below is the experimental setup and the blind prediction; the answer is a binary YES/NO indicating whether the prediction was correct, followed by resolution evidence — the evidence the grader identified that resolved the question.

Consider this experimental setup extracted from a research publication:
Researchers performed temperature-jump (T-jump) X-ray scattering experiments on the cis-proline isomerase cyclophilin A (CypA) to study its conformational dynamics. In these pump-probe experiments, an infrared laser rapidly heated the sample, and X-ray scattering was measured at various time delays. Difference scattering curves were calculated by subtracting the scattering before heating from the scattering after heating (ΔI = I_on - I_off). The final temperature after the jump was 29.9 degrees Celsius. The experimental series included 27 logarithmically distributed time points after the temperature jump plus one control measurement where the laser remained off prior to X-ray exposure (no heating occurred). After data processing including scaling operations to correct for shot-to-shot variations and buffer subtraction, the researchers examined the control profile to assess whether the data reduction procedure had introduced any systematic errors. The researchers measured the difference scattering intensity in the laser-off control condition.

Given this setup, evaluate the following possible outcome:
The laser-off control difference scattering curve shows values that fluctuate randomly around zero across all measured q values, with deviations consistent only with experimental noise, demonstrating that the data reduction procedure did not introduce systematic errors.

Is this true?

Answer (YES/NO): YES